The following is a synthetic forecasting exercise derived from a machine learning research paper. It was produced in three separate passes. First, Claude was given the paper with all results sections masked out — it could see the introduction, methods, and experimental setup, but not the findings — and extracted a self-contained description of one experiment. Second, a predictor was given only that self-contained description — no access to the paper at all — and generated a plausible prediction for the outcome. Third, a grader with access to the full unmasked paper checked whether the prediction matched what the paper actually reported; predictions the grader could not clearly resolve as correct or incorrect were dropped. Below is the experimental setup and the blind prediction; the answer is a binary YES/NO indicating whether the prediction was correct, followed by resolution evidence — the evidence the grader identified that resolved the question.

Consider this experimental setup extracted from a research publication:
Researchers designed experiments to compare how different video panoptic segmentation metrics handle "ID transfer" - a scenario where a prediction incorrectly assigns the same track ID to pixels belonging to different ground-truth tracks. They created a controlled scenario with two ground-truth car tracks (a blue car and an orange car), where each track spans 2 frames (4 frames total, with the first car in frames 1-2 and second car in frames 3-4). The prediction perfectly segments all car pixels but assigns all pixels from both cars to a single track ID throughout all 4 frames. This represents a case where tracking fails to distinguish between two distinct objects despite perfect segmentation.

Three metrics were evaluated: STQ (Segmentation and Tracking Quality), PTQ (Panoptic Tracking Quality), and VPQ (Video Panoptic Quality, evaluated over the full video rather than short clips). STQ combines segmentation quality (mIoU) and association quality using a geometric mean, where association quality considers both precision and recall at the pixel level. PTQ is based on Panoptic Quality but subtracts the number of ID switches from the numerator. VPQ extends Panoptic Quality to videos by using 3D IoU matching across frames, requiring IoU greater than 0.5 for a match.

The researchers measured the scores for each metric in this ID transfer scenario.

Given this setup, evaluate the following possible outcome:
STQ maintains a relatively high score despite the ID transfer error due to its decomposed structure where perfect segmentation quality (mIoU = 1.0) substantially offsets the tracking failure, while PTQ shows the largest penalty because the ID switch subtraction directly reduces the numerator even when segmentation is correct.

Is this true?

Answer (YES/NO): NO